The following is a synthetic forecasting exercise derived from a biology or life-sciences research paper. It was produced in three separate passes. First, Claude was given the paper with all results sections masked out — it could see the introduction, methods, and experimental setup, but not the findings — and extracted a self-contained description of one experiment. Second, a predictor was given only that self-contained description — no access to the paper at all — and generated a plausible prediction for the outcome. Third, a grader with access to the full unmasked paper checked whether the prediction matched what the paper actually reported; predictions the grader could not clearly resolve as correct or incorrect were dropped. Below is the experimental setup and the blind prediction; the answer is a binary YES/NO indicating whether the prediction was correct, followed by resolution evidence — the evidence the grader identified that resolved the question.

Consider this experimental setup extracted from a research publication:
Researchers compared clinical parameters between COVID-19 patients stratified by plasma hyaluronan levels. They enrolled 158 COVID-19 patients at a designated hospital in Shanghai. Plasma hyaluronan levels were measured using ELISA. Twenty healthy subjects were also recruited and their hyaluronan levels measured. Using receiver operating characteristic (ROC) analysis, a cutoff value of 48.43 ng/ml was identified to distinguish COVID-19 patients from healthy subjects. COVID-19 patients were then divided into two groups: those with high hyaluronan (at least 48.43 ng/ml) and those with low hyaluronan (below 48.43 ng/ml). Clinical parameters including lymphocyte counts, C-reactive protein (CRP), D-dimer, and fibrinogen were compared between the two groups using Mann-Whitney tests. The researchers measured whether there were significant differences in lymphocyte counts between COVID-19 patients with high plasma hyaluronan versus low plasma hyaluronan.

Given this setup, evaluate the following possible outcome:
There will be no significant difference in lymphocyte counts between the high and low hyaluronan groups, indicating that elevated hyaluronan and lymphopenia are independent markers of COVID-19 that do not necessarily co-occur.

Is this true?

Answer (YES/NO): NO